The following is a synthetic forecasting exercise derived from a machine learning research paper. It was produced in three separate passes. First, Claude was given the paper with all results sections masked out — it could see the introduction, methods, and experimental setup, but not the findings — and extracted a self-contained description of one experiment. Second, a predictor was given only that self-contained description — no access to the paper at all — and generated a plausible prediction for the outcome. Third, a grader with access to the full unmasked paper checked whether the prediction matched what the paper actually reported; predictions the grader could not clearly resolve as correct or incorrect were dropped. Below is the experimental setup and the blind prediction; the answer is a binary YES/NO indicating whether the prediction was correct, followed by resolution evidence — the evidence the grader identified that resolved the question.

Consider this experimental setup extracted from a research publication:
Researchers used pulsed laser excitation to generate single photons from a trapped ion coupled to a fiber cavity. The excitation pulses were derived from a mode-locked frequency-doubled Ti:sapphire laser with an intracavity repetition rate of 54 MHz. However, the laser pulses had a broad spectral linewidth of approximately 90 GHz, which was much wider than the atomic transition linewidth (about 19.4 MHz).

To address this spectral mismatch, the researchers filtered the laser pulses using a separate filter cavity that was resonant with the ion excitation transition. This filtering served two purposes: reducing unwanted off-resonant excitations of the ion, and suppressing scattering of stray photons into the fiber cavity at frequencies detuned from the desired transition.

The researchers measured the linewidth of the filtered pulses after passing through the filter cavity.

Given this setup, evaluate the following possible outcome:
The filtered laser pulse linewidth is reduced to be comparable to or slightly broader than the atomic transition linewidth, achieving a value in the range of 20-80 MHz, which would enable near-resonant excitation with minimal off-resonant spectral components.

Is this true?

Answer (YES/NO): NO